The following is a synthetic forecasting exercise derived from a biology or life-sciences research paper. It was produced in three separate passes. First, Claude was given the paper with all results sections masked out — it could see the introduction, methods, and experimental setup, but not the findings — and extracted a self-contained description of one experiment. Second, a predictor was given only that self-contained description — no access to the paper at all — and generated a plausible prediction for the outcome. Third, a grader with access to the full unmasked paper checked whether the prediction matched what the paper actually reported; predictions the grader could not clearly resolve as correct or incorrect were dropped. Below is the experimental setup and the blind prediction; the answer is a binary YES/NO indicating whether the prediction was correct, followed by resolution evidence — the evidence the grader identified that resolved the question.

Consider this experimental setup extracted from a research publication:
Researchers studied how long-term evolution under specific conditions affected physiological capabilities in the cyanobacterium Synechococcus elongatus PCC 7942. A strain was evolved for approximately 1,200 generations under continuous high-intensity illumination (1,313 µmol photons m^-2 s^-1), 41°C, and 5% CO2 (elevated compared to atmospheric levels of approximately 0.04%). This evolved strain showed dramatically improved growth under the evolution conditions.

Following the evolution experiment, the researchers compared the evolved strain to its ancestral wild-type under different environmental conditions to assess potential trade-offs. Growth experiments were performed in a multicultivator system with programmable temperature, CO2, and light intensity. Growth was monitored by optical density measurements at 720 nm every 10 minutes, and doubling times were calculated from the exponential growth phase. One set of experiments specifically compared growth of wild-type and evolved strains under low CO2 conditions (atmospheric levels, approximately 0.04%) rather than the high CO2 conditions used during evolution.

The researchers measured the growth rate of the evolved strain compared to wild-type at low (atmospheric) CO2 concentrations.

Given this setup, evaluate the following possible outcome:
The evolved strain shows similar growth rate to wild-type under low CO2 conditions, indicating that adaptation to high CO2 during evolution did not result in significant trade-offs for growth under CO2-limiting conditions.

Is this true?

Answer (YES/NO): NO